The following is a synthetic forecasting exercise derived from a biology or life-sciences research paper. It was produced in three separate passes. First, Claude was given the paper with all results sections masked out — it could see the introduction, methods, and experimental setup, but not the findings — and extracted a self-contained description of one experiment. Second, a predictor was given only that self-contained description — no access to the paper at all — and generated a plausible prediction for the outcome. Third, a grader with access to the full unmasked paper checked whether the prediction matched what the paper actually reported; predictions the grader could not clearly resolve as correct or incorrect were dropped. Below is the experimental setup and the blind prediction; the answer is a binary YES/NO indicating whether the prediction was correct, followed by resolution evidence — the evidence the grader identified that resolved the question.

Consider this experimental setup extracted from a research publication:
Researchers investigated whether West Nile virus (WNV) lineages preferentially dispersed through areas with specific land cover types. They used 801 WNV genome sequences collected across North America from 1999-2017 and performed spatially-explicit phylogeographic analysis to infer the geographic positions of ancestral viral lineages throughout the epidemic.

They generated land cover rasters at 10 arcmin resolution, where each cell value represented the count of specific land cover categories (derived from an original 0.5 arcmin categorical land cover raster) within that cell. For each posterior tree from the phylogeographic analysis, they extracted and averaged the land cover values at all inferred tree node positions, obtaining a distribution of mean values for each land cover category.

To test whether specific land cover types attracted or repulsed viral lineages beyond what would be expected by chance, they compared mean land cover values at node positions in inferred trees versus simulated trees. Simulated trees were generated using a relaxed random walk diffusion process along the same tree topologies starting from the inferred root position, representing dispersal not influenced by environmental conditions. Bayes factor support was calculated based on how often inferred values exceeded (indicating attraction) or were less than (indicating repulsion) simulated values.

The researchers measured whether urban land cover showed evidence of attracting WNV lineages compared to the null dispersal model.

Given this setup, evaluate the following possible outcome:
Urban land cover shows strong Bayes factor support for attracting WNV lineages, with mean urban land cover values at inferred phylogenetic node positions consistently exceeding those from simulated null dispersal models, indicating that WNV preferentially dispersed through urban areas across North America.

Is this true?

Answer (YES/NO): YES